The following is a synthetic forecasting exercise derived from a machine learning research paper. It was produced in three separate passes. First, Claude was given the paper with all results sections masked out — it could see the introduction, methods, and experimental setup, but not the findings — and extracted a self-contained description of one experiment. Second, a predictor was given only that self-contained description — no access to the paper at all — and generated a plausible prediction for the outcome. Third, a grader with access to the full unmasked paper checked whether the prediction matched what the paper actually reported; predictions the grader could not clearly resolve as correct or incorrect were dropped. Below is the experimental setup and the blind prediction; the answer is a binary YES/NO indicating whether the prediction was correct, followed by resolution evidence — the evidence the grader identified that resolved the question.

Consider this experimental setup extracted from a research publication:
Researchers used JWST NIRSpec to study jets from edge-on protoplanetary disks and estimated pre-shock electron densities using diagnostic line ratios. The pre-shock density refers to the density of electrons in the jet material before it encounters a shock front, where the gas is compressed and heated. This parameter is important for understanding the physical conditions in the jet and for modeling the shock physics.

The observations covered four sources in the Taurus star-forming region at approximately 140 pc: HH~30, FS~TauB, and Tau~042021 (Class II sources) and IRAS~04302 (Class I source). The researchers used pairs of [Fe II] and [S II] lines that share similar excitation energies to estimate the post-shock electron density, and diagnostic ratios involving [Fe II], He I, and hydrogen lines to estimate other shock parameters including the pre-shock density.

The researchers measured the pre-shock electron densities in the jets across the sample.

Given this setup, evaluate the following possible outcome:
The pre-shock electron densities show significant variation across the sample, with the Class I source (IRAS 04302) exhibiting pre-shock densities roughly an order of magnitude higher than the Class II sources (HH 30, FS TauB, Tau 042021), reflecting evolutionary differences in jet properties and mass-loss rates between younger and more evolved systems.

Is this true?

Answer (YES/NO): NO